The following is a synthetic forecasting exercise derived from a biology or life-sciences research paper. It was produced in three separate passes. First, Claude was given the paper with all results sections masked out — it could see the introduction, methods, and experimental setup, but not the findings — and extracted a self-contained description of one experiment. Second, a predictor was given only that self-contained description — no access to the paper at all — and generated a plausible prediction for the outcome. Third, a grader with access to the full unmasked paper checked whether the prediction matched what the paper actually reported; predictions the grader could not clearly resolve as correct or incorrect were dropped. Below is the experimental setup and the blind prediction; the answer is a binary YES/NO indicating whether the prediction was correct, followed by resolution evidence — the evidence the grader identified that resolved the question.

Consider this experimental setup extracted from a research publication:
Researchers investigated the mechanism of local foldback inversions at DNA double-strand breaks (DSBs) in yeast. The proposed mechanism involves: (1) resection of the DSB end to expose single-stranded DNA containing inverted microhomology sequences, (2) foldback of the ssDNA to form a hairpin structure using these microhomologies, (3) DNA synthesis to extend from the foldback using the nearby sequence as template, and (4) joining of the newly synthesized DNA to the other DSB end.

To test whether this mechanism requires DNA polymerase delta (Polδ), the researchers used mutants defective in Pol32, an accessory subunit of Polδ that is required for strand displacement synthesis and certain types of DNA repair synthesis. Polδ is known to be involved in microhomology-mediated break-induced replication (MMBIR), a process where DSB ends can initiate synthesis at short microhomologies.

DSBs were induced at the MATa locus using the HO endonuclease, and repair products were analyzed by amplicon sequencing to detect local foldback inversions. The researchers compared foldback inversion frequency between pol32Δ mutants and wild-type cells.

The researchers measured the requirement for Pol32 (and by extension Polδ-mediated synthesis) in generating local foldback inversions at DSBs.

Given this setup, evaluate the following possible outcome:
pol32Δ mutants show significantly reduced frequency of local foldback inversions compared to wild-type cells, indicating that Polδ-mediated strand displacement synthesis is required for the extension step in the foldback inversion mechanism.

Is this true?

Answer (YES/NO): YES